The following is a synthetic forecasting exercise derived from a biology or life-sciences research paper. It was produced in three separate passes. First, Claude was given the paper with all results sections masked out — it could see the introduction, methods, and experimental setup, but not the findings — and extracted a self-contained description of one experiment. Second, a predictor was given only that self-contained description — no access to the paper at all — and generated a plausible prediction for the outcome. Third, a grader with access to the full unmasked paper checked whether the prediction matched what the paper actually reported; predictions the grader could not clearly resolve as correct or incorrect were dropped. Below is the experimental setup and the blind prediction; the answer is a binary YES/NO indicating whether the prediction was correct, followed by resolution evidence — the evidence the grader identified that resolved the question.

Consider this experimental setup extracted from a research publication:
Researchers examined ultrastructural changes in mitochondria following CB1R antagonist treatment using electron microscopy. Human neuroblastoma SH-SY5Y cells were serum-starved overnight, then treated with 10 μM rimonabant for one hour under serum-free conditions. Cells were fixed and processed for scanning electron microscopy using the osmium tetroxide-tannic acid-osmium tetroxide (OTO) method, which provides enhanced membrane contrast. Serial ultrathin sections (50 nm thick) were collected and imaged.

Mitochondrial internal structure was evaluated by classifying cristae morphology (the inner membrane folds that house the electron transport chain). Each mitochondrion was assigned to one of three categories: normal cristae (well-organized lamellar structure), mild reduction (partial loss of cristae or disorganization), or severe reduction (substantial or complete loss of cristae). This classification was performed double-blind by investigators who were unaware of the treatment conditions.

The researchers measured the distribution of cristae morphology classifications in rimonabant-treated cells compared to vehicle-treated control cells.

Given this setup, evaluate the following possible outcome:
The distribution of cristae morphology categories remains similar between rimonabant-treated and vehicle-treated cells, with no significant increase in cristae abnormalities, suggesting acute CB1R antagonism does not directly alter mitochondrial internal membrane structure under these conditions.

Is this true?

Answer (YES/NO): NO